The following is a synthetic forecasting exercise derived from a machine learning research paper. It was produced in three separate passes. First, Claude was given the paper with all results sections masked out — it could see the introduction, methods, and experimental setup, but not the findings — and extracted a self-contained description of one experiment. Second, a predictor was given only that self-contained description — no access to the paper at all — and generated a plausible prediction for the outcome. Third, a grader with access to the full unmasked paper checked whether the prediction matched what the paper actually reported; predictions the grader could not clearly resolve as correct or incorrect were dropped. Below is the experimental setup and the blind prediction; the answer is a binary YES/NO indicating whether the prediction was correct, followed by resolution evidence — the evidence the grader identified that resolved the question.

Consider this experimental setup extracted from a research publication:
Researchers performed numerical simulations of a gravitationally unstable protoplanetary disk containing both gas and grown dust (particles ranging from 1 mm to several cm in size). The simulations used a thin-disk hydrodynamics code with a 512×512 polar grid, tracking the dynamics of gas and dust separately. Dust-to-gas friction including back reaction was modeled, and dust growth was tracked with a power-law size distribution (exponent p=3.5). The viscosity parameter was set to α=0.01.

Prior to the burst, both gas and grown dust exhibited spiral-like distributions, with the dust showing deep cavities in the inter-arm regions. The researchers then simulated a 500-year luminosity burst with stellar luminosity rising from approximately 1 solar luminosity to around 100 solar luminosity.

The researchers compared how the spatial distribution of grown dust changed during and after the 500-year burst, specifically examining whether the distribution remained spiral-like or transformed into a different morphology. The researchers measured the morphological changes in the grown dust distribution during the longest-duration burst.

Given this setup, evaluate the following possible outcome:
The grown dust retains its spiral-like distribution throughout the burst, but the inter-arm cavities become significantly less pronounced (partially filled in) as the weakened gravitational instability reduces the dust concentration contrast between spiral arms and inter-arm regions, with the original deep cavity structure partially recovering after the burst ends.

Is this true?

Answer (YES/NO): NO